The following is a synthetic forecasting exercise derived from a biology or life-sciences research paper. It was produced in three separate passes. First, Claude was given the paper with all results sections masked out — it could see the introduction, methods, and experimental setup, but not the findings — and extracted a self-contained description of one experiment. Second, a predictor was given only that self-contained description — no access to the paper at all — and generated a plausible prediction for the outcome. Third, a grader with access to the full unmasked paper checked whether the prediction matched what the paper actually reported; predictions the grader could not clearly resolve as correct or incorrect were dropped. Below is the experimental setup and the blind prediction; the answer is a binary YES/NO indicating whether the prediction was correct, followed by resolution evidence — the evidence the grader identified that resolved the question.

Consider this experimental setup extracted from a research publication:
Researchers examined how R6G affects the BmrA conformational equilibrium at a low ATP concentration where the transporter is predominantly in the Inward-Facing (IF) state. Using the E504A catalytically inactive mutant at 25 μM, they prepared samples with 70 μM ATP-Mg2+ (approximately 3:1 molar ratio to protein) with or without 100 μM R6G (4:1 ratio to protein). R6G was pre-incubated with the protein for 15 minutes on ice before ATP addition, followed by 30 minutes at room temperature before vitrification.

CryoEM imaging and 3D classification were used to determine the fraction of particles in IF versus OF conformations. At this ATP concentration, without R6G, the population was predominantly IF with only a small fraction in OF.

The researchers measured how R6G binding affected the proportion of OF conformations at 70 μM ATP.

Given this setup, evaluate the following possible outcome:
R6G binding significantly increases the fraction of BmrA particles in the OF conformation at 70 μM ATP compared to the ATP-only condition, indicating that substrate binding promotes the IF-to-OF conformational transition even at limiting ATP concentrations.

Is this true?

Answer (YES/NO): YES